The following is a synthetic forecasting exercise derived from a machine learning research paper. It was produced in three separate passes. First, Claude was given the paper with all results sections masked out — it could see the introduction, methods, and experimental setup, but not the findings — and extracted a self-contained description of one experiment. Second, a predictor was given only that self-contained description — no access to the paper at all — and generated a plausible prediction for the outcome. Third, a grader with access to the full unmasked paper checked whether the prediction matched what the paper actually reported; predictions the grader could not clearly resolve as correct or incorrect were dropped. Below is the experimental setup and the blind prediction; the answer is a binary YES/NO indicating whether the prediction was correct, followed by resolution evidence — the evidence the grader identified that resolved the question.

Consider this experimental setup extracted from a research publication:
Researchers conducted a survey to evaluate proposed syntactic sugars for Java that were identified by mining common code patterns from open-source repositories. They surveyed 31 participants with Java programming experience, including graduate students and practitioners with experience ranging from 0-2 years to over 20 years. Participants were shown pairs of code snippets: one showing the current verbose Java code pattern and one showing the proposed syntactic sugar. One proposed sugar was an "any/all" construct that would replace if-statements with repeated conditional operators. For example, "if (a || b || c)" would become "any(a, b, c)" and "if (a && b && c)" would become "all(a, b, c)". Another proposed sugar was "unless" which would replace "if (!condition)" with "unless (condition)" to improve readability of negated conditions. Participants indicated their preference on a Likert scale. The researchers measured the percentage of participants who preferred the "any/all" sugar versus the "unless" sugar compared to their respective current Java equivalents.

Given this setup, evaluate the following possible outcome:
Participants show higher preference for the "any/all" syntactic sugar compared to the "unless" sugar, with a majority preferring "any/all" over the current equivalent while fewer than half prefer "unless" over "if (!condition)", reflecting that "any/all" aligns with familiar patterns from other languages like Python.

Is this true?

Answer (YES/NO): YES